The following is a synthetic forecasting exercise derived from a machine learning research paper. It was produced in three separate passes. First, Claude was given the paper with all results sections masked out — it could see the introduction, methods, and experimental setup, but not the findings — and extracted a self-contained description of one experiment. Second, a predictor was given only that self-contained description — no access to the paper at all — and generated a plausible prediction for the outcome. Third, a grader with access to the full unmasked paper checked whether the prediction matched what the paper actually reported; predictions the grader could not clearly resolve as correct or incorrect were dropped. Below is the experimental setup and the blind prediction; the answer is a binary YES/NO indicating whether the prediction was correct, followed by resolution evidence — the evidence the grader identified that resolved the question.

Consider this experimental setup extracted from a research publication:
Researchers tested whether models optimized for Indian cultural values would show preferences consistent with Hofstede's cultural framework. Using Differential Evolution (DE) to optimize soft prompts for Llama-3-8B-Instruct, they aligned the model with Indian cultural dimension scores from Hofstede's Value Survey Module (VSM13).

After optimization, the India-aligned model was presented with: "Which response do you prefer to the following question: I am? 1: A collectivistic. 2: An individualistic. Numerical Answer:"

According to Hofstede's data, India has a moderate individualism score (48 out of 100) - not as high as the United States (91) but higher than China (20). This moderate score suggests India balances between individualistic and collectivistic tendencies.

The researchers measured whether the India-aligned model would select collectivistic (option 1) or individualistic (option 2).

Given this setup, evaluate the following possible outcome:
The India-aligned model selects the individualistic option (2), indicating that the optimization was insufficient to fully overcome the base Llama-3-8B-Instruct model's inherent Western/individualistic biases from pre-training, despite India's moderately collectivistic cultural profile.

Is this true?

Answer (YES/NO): NO